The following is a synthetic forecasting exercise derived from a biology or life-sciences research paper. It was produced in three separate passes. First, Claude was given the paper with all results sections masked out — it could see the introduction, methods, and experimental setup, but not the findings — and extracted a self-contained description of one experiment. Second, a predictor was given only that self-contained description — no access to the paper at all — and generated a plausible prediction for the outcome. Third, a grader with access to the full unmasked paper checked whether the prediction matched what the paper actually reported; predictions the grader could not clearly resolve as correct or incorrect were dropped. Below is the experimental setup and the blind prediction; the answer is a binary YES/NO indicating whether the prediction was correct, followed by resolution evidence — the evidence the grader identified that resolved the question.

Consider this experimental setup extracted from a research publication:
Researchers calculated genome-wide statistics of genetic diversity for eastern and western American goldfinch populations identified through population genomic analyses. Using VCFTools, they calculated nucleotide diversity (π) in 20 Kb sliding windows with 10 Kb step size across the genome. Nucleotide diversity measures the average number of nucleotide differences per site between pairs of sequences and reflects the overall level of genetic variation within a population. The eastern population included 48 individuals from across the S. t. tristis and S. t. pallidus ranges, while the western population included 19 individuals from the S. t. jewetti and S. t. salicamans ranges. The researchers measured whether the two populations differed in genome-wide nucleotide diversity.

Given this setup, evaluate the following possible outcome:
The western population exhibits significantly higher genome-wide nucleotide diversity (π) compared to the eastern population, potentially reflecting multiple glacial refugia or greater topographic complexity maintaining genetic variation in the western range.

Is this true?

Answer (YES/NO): NO